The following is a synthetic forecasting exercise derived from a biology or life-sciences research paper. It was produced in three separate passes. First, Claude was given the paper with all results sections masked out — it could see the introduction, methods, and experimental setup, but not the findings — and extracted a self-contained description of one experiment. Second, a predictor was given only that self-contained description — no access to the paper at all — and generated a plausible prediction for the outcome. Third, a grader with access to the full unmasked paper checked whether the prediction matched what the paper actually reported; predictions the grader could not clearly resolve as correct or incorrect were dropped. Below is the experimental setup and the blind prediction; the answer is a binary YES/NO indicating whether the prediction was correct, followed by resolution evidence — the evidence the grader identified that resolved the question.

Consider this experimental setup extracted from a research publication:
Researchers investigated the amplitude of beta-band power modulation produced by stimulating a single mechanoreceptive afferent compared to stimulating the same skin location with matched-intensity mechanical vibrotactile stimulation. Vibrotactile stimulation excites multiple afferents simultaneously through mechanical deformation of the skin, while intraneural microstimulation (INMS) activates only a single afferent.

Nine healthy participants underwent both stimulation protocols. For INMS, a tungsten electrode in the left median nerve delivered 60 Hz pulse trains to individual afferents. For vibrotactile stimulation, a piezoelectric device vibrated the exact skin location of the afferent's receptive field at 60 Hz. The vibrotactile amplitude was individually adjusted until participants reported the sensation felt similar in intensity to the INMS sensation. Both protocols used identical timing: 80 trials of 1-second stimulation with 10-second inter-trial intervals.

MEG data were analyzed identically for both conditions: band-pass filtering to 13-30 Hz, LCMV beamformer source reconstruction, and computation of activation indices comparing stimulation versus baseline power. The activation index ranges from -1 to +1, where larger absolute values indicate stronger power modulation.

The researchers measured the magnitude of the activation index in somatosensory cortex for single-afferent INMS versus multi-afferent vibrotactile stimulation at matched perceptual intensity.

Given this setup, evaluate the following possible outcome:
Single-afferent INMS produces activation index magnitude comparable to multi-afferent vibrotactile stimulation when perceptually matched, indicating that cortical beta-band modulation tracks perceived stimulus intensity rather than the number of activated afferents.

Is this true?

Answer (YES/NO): YES